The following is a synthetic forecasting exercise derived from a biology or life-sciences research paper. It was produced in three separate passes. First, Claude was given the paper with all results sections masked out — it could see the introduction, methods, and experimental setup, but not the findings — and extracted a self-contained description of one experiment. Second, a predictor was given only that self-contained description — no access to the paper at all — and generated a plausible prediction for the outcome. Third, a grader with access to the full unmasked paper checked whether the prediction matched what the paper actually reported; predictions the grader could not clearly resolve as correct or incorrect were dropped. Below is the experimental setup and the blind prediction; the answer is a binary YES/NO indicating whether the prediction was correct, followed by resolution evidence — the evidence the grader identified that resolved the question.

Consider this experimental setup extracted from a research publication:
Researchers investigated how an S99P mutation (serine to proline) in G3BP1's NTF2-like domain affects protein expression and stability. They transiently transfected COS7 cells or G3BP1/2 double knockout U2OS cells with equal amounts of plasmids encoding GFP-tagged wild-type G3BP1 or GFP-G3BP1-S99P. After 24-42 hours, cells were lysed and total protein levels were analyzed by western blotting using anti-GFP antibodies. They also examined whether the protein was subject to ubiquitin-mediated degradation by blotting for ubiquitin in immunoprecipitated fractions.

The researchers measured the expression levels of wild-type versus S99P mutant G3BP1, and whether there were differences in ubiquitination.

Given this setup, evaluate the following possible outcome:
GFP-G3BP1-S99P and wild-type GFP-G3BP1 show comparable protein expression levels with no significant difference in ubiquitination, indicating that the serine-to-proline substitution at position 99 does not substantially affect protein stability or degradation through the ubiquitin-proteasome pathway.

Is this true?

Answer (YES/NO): NO